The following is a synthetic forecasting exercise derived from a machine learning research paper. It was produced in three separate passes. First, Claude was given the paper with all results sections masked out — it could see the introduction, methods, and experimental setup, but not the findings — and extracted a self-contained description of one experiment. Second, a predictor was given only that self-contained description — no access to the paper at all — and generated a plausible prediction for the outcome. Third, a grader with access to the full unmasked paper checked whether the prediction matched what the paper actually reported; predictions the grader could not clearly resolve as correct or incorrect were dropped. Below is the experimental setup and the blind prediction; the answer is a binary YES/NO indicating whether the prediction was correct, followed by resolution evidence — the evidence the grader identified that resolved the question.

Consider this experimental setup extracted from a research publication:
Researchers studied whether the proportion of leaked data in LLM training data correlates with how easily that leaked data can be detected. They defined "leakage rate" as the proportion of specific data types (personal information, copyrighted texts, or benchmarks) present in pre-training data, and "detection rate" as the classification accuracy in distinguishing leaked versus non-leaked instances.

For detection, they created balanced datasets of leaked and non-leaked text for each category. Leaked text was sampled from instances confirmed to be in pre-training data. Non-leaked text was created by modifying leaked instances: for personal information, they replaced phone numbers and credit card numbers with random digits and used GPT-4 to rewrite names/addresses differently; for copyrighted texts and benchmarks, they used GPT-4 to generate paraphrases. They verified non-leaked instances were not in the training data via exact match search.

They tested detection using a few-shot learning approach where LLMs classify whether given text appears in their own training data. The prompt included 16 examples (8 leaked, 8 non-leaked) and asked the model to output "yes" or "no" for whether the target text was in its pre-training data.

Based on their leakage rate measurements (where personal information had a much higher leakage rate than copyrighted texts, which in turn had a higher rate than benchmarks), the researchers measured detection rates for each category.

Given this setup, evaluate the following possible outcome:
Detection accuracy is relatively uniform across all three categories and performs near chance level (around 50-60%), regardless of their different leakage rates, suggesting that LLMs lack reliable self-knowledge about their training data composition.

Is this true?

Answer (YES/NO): NO